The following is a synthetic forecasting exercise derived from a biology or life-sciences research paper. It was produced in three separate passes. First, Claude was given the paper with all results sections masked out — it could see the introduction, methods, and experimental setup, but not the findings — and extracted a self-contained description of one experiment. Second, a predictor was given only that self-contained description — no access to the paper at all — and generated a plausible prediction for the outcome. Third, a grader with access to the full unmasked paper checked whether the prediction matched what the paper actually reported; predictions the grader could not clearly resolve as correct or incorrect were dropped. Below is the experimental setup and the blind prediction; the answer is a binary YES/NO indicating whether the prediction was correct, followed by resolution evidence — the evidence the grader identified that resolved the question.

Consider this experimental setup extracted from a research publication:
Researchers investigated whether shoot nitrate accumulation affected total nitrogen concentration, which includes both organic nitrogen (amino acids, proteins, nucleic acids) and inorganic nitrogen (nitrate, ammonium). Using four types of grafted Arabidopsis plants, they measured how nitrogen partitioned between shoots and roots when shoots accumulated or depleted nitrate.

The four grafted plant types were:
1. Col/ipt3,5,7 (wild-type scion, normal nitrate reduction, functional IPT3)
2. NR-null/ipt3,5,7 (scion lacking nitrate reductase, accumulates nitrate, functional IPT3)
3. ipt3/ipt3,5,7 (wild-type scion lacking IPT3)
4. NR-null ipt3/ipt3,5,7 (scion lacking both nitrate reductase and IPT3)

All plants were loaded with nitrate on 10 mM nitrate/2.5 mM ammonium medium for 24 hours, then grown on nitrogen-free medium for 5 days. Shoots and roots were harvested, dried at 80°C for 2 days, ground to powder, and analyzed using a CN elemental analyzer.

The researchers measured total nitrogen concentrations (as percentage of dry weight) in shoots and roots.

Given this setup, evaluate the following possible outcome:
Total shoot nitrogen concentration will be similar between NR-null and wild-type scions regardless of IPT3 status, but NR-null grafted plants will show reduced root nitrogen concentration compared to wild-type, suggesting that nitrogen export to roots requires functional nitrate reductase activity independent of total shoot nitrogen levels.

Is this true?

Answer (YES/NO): NO